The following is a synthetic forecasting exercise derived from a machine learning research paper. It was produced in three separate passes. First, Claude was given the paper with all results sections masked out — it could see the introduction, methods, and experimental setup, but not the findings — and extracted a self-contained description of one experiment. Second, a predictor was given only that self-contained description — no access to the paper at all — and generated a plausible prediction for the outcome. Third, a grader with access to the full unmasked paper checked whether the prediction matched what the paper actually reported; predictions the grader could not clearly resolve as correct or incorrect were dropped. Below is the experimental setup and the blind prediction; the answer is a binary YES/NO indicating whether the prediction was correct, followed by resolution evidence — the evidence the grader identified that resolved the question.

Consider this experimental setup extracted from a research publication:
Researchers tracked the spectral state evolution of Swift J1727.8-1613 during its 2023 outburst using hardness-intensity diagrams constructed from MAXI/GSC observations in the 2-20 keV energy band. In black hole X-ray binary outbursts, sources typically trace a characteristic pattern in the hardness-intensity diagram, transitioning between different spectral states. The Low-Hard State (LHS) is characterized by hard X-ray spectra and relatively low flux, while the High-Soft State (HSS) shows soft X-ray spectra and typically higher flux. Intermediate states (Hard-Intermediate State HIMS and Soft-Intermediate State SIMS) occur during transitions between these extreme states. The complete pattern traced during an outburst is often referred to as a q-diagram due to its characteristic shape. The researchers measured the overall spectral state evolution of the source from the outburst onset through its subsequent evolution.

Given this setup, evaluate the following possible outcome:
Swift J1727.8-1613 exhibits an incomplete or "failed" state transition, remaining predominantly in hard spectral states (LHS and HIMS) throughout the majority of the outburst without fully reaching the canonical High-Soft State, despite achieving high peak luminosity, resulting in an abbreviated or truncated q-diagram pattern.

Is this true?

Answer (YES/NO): NO